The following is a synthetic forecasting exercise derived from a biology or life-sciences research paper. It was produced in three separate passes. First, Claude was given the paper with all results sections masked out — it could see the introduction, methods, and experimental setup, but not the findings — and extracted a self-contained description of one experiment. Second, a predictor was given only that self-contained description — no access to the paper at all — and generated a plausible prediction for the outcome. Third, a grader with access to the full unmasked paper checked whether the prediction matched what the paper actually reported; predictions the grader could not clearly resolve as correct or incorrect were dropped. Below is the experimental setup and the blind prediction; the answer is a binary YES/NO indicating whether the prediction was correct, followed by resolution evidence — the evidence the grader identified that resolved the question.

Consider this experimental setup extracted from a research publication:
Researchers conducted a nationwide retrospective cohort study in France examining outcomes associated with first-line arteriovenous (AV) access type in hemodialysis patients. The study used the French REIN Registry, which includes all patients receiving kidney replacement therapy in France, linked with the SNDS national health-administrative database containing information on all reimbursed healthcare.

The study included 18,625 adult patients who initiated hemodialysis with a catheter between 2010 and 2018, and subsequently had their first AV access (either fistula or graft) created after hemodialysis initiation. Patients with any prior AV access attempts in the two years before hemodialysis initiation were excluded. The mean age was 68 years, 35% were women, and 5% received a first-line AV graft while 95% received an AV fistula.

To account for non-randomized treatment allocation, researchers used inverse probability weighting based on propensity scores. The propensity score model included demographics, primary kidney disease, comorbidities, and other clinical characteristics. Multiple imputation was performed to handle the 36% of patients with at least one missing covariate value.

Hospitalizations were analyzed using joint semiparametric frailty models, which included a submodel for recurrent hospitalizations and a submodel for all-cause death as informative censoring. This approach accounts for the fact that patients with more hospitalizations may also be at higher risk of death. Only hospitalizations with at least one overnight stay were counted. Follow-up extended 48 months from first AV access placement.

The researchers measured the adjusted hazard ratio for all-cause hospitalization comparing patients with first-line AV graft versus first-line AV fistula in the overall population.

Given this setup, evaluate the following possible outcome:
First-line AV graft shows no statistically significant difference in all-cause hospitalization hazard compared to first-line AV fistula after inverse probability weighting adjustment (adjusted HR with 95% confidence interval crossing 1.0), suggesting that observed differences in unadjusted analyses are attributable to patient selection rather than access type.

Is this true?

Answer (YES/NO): NO